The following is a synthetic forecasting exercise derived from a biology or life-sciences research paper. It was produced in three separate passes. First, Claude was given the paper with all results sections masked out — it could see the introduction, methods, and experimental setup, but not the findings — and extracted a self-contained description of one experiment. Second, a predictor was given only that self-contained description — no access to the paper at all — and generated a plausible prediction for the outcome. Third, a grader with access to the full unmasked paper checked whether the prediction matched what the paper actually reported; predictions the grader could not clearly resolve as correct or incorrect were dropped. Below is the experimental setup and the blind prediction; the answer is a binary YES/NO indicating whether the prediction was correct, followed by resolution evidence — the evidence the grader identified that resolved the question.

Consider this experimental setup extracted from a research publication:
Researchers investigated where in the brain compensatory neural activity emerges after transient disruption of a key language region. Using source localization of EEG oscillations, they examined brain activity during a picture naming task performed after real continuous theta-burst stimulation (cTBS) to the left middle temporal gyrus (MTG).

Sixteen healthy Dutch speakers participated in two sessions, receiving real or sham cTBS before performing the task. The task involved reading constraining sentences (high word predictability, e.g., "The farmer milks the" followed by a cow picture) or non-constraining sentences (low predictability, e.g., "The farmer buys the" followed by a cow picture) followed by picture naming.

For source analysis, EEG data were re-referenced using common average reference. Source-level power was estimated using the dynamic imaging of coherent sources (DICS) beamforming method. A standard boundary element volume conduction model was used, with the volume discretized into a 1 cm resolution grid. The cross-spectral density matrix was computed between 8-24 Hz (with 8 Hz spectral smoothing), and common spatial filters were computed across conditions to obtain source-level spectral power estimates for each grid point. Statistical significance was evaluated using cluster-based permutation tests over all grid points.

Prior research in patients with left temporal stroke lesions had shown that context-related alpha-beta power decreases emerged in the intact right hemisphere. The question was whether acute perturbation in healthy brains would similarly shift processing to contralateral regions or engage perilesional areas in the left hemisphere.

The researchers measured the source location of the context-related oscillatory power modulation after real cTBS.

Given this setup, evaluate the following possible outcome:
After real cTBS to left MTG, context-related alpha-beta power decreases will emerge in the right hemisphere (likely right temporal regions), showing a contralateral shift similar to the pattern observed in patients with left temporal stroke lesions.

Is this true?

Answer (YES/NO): NO